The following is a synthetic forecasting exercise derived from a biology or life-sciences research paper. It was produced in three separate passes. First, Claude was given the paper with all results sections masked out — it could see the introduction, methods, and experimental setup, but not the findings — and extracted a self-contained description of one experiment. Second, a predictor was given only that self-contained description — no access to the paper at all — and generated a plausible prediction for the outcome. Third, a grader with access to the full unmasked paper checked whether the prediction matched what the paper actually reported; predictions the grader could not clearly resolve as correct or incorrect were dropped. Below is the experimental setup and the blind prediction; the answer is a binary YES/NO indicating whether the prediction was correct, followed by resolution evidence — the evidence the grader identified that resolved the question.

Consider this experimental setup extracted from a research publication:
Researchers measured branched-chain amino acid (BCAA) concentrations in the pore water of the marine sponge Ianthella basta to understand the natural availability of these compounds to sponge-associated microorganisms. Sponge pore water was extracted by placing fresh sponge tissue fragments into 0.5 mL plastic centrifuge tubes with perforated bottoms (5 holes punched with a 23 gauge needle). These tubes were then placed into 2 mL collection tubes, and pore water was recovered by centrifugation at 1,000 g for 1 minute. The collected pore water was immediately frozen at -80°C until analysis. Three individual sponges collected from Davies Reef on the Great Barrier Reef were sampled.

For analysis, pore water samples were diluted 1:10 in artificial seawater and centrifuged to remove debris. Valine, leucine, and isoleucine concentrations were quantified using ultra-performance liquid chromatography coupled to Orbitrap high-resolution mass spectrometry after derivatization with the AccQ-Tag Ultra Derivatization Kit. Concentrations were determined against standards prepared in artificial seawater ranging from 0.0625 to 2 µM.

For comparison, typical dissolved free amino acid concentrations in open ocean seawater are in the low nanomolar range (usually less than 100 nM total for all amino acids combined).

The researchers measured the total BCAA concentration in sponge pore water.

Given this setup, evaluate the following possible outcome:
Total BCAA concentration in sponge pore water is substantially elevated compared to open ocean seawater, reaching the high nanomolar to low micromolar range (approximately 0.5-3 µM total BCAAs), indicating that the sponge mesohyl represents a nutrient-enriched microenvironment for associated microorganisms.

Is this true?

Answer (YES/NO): NO